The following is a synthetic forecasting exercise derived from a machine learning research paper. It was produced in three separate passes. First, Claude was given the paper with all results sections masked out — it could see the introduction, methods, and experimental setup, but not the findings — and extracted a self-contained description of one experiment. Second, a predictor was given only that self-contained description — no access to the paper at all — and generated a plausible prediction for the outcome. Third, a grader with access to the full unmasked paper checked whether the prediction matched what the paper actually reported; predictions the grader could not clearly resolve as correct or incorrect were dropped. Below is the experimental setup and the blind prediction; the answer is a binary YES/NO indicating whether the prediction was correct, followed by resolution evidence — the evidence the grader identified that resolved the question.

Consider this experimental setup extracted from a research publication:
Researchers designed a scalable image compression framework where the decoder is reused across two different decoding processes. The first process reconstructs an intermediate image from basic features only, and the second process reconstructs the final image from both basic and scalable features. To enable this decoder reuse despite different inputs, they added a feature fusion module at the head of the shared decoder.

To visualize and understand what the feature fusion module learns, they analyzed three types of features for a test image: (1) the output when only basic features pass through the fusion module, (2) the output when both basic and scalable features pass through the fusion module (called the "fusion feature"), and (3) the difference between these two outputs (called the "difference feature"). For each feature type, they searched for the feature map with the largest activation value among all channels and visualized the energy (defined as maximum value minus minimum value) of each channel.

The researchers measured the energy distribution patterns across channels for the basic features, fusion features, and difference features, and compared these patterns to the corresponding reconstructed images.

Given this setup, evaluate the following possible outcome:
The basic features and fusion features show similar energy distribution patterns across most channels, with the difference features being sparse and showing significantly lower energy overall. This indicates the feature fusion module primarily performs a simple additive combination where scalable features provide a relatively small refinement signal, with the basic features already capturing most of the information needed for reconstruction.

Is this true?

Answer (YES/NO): NO